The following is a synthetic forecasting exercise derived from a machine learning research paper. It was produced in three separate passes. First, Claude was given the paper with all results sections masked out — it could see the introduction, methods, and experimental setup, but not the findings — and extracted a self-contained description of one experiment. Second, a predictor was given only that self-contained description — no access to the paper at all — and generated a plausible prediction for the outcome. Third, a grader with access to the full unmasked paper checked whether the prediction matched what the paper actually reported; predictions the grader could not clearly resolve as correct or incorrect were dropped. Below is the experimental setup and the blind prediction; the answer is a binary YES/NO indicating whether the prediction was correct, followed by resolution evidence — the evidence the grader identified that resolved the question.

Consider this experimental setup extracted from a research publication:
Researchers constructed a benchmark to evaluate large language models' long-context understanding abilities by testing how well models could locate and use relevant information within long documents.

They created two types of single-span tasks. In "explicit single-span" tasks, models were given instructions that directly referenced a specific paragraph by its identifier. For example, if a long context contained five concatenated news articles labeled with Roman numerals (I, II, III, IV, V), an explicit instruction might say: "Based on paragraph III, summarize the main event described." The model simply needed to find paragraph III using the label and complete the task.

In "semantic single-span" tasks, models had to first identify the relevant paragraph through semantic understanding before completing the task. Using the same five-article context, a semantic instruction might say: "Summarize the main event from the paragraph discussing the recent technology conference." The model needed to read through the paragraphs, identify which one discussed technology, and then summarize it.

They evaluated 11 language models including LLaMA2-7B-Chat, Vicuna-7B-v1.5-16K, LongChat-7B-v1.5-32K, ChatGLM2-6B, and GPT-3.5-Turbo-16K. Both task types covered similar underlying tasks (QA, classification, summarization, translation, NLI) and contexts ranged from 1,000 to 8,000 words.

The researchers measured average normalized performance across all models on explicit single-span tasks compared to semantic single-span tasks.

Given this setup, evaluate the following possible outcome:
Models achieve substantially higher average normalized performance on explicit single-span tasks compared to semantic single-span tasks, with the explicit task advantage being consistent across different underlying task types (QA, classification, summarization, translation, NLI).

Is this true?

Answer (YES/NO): NO